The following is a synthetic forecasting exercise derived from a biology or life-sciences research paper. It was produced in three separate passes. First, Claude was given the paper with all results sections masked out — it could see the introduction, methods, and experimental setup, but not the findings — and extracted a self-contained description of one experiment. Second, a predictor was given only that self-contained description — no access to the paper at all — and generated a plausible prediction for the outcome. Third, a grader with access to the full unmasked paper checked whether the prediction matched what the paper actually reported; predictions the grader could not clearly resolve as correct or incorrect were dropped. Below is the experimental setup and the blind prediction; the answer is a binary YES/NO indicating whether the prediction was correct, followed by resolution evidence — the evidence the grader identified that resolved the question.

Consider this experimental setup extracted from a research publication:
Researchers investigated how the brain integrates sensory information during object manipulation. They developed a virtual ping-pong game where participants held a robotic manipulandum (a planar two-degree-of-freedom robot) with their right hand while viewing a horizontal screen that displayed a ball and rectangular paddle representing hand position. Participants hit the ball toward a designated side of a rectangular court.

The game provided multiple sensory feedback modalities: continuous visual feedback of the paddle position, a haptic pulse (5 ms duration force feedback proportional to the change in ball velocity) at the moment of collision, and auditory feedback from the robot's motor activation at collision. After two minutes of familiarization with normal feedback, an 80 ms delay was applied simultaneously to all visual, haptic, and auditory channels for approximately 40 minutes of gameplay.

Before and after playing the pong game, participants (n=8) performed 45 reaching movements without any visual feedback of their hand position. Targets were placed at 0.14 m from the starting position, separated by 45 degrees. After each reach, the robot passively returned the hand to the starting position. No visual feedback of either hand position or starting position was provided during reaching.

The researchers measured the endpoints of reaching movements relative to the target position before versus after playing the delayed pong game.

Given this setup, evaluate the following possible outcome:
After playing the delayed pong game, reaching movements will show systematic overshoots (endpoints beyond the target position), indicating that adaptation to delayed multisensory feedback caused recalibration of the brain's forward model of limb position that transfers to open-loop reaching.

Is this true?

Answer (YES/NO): YES